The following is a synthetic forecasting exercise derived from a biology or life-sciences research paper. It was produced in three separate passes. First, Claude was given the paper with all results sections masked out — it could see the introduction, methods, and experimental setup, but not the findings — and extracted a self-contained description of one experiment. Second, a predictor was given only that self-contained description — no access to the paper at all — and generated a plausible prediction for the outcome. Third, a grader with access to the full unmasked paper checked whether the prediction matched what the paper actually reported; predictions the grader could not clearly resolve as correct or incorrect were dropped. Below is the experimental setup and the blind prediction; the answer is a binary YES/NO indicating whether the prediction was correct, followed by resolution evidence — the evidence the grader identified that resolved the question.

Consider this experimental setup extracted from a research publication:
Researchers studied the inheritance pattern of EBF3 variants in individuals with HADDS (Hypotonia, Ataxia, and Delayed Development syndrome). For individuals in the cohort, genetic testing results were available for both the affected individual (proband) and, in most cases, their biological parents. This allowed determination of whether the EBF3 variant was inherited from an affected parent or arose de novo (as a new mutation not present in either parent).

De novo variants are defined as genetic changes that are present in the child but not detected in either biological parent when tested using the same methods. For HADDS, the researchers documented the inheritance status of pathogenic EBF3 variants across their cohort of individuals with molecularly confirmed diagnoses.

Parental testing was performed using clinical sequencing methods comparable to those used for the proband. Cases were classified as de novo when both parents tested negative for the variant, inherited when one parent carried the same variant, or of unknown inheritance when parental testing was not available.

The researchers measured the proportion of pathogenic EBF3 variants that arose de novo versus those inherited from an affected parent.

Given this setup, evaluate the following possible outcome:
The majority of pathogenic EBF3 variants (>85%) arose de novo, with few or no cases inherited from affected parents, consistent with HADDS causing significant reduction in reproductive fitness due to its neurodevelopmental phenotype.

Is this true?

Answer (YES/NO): NO